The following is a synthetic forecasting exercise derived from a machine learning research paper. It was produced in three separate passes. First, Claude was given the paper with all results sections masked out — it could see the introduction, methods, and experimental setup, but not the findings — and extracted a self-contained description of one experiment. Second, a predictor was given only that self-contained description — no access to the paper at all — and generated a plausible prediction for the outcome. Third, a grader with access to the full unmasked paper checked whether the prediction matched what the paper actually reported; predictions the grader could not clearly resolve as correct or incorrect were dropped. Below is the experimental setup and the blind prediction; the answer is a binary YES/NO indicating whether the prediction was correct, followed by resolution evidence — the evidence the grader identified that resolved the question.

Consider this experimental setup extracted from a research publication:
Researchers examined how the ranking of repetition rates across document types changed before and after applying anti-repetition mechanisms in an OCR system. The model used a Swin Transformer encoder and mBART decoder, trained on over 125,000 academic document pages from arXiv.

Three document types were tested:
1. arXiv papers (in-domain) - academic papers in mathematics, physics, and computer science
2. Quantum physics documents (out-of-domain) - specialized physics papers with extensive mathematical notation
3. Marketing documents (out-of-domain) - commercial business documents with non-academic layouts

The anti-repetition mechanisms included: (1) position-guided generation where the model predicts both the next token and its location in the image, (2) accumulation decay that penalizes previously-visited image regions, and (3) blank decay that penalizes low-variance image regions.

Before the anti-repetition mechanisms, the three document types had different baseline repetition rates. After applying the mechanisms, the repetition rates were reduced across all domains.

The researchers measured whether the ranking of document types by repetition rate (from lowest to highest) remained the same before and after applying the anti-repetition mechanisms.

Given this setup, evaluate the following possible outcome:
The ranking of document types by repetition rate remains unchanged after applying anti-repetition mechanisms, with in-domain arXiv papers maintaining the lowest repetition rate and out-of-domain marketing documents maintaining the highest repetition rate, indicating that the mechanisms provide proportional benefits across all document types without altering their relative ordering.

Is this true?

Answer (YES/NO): NO